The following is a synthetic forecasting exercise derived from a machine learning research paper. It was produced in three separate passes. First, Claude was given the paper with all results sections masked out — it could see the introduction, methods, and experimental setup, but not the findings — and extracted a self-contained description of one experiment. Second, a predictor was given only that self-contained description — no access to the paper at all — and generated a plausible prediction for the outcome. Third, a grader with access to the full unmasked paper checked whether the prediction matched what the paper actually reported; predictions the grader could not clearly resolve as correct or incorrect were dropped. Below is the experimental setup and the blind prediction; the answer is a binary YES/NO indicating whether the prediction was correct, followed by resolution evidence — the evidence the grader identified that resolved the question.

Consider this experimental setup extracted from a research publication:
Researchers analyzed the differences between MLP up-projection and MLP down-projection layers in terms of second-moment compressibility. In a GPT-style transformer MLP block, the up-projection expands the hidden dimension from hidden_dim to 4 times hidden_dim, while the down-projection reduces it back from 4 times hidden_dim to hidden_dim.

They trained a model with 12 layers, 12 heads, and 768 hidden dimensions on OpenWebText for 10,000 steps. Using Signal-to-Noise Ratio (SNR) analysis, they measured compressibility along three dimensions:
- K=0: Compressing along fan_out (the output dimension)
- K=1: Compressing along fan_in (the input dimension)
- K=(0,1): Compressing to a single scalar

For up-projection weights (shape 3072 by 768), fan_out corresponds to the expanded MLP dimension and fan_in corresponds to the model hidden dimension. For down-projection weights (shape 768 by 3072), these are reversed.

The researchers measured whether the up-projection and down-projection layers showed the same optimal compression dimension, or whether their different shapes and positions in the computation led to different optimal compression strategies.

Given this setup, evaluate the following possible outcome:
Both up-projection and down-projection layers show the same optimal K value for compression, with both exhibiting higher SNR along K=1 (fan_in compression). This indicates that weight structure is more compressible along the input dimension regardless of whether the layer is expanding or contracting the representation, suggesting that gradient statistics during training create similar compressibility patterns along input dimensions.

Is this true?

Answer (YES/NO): NO